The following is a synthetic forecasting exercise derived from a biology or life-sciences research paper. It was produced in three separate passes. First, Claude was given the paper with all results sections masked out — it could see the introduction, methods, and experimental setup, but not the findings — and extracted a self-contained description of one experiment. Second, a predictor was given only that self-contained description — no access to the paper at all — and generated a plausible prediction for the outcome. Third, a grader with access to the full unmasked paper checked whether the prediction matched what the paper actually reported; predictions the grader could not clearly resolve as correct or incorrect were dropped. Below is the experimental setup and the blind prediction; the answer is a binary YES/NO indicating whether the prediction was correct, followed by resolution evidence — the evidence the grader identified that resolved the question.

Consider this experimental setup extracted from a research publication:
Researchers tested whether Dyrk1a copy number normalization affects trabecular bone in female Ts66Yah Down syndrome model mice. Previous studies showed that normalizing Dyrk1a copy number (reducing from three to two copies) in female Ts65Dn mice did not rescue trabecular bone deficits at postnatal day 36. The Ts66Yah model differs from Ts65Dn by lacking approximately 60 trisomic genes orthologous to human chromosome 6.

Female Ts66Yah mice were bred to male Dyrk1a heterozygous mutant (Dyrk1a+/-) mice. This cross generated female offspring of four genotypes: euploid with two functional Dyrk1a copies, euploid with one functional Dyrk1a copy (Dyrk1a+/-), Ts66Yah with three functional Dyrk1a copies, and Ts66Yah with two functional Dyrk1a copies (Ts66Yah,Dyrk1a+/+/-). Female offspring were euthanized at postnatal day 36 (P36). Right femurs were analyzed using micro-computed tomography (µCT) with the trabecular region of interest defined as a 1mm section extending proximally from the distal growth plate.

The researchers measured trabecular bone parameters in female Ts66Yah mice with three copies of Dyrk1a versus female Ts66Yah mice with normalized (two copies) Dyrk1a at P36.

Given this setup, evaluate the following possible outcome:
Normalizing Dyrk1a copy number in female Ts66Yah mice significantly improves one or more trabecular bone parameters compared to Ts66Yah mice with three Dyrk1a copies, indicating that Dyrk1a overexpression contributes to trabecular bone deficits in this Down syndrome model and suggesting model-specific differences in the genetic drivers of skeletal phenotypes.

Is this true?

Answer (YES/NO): NO